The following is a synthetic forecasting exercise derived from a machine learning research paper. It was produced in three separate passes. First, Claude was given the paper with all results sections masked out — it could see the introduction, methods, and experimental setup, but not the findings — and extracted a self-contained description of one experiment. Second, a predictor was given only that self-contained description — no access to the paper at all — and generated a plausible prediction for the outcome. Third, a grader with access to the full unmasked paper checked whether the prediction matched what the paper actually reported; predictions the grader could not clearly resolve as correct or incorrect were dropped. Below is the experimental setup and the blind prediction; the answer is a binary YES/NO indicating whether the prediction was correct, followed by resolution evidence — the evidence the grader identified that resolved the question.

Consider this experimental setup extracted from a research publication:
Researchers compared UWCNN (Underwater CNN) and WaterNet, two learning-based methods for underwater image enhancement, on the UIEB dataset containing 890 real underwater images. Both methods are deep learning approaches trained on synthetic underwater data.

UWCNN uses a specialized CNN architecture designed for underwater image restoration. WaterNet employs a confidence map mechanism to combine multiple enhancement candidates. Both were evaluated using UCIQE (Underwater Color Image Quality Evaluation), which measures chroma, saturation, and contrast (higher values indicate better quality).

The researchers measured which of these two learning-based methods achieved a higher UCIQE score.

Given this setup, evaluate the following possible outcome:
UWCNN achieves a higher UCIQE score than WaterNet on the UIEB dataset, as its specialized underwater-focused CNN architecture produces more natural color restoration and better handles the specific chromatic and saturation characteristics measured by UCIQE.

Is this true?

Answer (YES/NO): YES